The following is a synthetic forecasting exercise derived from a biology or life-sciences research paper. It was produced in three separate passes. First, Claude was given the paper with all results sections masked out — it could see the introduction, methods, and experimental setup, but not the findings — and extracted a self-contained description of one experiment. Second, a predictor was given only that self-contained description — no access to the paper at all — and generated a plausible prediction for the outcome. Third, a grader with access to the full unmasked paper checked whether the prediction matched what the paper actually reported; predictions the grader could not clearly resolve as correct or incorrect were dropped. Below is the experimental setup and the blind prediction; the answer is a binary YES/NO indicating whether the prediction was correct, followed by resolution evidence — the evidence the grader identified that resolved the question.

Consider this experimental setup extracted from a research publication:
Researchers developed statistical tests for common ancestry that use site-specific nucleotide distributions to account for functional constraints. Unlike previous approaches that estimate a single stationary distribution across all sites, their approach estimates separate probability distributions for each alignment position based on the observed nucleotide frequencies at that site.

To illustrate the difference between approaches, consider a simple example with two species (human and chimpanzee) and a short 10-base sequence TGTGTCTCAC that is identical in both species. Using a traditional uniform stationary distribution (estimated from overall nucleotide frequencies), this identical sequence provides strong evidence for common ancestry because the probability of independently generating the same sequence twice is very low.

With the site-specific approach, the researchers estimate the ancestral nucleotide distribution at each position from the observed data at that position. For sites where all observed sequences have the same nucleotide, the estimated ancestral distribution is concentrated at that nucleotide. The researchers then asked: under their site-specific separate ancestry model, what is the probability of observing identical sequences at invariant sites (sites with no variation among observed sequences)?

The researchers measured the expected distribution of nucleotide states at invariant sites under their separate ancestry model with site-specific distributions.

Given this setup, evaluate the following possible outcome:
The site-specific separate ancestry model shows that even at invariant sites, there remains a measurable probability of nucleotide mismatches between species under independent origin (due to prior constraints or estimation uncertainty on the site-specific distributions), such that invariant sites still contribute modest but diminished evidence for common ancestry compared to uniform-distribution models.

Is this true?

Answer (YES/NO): NO